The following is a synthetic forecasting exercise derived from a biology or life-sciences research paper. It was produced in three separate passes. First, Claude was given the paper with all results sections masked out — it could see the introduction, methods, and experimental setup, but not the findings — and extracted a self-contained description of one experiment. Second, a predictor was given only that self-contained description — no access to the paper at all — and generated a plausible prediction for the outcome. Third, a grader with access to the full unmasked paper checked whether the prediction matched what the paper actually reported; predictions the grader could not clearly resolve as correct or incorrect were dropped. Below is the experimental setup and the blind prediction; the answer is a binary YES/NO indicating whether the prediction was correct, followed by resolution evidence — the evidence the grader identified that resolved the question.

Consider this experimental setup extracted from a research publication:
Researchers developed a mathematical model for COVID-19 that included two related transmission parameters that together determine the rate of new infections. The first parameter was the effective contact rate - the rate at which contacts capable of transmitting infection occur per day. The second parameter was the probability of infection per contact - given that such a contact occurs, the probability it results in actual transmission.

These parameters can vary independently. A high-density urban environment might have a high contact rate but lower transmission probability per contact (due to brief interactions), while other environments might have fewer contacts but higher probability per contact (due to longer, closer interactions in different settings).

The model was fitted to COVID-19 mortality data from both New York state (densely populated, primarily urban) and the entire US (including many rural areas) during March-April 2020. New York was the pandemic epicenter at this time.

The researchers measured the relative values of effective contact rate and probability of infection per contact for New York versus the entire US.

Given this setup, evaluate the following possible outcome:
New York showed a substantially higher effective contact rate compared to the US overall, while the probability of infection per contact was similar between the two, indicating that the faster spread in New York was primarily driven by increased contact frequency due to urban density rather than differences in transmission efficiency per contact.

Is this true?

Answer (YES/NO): NO